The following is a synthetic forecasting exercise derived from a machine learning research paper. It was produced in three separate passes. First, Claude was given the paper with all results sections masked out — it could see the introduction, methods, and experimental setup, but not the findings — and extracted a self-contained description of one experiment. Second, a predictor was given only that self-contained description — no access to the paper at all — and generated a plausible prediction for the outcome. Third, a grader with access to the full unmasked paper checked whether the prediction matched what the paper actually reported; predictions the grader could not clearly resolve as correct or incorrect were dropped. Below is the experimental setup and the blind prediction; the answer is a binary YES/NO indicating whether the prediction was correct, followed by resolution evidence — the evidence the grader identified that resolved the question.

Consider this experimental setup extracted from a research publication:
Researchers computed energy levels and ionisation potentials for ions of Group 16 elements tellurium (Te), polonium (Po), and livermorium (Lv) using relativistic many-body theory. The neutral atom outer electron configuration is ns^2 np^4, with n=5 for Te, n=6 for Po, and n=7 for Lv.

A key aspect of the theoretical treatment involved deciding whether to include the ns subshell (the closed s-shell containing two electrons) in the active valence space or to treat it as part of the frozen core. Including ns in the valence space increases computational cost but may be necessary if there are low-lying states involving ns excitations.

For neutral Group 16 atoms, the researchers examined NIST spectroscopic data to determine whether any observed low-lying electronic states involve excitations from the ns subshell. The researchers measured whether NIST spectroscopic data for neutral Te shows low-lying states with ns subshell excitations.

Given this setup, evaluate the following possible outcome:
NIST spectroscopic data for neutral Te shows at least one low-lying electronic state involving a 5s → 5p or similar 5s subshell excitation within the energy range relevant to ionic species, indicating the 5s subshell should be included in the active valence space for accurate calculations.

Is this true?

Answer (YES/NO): NO